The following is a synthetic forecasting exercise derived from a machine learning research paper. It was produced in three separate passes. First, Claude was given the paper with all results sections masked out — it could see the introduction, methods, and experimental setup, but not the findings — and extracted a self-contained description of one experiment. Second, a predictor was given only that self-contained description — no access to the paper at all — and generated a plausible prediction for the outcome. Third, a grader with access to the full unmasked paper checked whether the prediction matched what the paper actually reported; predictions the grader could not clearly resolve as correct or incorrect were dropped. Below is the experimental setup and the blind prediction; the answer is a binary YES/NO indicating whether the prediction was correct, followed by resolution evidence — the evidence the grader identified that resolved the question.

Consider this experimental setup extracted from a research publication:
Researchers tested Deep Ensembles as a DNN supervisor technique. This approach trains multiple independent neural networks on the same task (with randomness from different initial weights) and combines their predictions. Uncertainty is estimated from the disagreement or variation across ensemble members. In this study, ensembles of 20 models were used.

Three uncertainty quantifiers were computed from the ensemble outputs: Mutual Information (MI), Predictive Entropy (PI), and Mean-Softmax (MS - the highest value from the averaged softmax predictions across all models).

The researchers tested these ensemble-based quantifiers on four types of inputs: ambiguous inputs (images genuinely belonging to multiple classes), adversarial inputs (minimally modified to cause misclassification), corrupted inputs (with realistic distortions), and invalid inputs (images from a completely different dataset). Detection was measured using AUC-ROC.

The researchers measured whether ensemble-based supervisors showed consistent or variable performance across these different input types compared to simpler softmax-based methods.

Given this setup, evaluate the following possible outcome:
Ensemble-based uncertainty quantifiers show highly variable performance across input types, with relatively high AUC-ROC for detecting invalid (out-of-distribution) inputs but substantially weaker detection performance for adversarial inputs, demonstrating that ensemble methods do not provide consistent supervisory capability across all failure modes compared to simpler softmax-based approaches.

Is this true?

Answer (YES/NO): NO